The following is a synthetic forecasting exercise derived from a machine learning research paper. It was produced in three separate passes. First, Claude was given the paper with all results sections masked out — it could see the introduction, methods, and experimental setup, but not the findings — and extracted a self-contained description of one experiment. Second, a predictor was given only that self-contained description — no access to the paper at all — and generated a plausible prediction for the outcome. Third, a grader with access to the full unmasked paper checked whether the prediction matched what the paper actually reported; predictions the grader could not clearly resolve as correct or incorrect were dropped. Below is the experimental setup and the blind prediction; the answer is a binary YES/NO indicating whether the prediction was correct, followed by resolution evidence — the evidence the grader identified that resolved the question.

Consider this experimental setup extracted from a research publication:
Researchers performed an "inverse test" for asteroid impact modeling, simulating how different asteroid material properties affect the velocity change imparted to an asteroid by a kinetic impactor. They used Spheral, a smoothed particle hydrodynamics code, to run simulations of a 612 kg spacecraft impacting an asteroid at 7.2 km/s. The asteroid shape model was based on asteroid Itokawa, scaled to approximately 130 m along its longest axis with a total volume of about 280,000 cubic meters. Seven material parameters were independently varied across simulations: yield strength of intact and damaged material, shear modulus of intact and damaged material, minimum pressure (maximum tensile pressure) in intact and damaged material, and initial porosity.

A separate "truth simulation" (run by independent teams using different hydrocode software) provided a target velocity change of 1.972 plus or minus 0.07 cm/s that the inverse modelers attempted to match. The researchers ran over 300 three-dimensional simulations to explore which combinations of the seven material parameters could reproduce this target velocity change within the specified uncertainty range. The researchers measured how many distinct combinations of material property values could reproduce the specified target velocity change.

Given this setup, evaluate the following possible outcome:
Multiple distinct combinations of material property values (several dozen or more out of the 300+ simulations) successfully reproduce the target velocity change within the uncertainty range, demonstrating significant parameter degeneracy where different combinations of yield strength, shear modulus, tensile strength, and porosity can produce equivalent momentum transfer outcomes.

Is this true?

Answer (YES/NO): YES